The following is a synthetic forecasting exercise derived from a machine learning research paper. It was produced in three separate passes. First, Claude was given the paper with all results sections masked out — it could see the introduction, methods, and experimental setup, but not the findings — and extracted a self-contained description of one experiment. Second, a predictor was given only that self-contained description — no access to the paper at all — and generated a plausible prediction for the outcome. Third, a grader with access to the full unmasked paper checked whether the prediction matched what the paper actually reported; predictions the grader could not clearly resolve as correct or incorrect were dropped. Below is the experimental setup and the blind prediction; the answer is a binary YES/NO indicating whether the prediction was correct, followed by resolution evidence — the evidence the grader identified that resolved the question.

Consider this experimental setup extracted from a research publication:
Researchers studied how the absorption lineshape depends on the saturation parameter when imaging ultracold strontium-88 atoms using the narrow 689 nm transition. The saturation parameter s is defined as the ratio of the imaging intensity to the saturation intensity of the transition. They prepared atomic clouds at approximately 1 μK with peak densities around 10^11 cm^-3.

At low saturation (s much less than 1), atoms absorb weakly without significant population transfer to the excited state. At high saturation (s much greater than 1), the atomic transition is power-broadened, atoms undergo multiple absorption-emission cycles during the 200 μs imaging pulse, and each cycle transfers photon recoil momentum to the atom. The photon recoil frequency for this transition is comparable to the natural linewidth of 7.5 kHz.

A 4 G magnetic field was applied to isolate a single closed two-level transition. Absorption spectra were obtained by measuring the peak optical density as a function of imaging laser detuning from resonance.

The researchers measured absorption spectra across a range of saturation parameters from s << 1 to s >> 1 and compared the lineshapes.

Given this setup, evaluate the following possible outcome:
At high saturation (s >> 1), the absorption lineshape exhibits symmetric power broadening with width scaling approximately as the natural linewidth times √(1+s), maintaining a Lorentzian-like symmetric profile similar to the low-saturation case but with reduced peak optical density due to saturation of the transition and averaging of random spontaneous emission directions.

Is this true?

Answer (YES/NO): NO